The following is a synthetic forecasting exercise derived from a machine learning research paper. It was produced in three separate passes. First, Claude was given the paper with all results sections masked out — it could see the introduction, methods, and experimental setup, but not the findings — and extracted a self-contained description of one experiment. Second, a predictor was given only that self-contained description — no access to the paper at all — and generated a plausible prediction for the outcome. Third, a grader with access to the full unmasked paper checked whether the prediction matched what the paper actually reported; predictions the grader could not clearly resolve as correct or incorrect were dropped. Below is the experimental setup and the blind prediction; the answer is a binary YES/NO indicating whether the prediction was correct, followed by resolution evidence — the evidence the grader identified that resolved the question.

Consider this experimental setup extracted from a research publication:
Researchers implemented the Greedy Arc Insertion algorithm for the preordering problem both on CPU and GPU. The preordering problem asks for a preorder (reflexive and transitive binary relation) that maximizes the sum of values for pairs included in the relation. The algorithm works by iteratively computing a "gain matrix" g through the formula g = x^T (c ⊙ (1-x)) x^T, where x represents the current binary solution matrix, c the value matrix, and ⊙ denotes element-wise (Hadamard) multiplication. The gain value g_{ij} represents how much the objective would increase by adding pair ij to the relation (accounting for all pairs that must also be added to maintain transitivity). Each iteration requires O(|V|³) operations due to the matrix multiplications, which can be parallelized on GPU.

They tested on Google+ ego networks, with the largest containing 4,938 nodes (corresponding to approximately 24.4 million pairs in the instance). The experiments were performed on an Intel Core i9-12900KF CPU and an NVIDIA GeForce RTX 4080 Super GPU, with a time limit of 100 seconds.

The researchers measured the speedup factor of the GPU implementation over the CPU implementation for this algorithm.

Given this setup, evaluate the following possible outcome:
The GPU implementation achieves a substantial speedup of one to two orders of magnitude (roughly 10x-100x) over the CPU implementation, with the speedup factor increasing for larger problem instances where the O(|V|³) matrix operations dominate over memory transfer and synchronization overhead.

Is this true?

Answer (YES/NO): YES